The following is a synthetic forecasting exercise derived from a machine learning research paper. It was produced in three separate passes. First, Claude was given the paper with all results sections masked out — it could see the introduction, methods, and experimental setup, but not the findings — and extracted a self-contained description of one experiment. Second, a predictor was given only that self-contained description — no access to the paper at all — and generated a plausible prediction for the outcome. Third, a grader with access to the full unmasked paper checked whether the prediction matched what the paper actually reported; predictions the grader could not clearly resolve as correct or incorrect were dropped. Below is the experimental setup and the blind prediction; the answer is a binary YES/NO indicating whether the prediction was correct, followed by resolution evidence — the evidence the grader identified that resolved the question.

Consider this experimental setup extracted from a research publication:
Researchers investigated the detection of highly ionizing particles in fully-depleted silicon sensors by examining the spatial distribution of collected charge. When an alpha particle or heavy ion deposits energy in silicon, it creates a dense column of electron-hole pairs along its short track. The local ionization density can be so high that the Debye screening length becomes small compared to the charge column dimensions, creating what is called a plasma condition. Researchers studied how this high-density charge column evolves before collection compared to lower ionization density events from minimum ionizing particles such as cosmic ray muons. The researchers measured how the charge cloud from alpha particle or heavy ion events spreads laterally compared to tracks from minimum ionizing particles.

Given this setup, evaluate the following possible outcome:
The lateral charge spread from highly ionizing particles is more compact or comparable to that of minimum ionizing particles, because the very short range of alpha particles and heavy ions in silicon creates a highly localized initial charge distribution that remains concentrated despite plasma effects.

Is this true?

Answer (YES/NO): NO